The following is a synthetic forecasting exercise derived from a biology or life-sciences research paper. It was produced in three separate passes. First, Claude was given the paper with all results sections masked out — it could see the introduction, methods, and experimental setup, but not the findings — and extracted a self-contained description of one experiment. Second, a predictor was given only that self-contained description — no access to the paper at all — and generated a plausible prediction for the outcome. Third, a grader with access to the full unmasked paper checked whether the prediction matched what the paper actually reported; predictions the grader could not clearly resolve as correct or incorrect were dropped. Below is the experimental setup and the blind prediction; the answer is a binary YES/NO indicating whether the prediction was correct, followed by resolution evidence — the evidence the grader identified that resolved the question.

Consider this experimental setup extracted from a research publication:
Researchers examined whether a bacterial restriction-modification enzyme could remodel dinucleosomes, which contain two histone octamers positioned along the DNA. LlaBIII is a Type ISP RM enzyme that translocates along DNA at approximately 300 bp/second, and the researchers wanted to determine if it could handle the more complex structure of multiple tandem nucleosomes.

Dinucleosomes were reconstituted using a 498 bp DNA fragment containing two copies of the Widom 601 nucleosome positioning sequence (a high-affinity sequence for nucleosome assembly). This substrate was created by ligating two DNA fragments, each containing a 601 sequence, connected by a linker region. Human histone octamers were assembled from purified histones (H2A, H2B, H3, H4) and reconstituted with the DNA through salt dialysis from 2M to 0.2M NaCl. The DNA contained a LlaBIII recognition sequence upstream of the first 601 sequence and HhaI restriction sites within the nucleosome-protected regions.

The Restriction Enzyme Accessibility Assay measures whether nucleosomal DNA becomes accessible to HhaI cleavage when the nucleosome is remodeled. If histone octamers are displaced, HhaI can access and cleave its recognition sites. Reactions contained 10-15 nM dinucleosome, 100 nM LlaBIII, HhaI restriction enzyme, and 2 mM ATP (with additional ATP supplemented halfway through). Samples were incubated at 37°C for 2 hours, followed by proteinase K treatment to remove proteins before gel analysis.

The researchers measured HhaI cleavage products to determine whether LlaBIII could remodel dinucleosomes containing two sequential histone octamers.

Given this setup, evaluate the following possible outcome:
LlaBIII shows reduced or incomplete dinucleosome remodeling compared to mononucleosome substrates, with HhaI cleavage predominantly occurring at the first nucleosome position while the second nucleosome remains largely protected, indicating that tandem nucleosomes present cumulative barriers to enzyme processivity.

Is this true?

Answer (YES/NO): NO